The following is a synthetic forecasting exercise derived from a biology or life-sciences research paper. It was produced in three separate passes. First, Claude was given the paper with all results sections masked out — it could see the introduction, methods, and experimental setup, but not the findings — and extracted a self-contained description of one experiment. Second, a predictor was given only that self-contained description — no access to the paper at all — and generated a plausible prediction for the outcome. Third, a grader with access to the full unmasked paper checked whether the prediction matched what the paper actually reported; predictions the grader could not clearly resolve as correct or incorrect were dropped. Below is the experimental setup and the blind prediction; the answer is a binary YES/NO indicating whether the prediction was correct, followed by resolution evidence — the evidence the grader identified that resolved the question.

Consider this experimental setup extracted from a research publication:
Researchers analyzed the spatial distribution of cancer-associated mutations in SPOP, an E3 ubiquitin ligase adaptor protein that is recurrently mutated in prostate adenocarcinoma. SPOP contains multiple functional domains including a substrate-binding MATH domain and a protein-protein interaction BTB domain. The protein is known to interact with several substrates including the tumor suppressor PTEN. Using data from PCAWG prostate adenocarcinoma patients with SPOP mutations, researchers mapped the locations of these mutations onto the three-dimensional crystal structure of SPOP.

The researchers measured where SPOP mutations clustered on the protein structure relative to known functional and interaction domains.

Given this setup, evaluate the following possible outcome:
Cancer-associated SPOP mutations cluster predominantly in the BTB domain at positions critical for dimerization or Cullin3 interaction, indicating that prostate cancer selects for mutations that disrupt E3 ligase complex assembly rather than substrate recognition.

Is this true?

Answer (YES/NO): NO